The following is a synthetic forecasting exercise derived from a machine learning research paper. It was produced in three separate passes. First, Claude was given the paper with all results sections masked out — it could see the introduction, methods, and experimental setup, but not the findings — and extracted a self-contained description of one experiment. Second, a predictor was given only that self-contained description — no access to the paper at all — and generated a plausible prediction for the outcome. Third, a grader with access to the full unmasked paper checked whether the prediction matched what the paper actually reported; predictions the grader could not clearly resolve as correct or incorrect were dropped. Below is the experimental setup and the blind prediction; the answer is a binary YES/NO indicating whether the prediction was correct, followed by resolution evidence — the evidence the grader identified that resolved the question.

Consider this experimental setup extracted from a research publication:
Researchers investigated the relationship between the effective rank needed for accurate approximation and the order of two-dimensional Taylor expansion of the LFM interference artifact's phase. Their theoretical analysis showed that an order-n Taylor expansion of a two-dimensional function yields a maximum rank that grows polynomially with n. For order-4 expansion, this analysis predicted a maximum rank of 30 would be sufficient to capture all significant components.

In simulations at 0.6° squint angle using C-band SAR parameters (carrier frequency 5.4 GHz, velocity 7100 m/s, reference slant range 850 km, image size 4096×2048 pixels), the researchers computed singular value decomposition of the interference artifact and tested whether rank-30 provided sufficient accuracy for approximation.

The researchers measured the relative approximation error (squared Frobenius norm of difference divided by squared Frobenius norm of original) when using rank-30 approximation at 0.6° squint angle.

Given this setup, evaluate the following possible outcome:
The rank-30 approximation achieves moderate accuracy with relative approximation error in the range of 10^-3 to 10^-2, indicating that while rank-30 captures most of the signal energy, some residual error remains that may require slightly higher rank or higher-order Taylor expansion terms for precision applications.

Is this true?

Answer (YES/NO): NO